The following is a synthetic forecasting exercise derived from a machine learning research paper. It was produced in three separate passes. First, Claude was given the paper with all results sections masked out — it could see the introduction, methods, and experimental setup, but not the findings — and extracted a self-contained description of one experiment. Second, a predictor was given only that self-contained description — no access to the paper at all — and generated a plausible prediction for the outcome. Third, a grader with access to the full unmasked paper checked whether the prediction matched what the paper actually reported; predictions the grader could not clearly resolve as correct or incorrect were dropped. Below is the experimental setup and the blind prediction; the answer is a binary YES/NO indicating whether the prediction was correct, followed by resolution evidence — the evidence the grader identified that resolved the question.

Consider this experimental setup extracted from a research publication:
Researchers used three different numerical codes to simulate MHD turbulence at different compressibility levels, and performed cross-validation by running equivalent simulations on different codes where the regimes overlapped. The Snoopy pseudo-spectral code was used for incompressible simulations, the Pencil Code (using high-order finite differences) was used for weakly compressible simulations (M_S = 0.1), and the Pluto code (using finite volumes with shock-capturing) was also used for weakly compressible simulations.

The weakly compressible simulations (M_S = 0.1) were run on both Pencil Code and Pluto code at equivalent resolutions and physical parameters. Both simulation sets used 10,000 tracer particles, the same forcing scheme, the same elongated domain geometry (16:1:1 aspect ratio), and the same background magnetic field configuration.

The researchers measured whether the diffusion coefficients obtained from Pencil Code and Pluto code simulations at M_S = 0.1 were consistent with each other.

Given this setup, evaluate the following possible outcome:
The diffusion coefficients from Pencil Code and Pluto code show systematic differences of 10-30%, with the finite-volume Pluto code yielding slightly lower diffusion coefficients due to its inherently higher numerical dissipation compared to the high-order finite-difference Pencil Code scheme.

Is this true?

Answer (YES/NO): NO